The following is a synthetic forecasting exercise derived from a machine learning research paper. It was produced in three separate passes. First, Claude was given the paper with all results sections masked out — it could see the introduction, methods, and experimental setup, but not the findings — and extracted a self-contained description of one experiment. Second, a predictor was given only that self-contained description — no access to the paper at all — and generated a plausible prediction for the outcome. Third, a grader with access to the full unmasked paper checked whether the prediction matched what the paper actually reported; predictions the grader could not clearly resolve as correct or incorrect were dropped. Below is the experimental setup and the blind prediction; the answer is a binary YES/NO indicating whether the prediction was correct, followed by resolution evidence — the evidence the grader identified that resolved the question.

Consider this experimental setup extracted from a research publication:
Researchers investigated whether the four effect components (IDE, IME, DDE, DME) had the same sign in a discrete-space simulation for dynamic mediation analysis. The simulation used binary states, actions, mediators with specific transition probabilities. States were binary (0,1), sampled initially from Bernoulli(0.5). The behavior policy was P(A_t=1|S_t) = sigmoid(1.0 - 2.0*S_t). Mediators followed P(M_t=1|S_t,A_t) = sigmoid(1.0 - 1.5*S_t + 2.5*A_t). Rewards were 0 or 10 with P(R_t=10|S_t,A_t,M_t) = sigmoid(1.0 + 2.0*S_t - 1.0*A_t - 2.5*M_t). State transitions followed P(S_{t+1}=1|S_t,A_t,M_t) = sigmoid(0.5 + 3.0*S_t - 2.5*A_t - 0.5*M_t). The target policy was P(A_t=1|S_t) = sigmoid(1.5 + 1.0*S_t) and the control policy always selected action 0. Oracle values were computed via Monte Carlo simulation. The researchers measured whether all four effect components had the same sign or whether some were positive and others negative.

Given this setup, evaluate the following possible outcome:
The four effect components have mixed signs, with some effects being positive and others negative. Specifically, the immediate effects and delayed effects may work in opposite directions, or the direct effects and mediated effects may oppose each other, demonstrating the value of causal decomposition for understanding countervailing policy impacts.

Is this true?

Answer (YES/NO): NO